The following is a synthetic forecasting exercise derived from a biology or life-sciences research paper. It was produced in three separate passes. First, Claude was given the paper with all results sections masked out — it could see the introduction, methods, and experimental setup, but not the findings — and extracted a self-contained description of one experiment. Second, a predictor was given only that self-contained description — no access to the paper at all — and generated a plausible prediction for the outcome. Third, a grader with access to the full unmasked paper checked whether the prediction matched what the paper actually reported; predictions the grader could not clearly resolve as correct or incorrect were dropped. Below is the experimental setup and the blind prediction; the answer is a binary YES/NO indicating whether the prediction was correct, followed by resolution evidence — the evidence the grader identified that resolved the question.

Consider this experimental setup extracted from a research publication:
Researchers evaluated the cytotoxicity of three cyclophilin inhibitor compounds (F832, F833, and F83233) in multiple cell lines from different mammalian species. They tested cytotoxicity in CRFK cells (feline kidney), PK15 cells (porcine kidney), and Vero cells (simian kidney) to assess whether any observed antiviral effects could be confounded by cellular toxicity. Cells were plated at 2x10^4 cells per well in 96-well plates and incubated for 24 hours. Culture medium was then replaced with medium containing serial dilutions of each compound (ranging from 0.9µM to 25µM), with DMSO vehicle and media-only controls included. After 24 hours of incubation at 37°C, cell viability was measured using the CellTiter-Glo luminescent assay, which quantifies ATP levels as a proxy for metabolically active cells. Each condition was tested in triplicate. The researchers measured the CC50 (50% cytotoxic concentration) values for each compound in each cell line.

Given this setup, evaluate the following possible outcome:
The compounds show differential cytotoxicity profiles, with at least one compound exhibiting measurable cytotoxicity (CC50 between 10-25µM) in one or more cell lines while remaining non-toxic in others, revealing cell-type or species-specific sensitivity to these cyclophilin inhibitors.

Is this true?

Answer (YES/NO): NO